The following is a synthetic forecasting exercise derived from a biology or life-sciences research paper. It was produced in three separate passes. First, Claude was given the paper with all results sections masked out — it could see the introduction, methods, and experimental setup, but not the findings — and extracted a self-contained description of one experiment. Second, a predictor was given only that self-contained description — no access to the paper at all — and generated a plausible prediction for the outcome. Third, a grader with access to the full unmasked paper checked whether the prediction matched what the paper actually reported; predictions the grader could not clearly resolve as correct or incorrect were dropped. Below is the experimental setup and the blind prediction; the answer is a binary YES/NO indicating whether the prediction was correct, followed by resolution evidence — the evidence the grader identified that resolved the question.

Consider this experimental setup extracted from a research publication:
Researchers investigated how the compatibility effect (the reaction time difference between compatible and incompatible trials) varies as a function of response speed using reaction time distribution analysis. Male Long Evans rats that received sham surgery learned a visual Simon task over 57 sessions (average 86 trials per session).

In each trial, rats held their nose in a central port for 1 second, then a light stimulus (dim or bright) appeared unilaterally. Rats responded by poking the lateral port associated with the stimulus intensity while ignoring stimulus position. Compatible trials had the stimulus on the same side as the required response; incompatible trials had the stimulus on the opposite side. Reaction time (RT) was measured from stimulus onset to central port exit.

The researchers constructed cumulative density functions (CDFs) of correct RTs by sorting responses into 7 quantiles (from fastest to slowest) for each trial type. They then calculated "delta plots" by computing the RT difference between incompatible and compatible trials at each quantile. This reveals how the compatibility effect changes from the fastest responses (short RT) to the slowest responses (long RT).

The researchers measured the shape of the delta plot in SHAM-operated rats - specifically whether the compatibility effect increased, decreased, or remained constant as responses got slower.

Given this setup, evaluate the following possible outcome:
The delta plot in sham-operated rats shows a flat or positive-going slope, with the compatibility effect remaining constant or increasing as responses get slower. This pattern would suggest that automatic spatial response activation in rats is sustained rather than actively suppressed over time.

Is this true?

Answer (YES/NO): YES